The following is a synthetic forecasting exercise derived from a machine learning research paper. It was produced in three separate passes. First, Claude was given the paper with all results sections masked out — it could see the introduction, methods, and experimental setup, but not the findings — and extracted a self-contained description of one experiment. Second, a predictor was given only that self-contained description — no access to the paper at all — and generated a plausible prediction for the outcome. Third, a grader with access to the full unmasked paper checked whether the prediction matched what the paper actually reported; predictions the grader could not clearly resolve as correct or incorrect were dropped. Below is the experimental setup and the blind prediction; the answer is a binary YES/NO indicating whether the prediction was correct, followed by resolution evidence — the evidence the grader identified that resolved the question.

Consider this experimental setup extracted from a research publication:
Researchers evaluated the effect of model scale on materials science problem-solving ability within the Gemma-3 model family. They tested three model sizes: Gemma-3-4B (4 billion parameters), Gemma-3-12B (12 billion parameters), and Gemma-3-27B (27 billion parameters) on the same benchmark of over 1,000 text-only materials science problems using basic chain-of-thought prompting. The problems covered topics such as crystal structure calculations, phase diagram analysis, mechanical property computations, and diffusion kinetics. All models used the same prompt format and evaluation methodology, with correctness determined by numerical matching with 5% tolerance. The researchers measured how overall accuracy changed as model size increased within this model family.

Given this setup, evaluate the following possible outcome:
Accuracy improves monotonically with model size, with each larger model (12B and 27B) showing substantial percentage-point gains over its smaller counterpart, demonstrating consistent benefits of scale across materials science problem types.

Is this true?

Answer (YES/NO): YES